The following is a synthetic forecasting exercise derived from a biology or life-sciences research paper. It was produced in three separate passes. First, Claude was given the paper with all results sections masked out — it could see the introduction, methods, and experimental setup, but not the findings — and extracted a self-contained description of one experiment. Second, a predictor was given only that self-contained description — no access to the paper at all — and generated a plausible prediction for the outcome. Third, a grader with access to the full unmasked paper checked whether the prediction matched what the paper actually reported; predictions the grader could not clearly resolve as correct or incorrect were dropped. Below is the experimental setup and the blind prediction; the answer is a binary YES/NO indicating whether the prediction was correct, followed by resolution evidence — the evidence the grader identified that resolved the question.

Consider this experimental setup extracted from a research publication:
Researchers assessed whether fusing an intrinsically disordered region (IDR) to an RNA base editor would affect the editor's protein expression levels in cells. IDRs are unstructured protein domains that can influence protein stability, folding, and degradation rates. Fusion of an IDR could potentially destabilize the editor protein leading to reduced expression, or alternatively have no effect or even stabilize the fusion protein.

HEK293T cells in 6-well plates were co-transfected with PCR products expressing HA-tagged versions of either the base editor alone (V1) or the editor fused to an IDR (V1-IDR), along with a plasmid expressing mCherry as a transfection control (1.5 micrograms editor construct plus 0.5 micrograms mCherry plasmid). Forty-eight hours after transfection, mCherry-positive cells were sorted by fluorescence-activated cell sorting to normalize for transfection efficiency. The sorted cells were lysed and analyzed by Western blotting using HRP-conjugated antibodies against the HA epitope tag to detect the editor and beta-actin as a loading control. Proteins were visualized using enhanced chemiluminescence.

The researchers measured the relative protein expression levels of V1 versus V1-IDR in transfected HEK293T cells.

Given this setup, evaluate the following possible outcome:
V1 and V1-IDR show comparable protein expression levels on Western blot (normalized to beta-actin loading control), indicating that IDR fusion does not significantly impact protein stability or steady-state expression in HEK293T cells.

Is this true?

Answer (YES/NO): NO